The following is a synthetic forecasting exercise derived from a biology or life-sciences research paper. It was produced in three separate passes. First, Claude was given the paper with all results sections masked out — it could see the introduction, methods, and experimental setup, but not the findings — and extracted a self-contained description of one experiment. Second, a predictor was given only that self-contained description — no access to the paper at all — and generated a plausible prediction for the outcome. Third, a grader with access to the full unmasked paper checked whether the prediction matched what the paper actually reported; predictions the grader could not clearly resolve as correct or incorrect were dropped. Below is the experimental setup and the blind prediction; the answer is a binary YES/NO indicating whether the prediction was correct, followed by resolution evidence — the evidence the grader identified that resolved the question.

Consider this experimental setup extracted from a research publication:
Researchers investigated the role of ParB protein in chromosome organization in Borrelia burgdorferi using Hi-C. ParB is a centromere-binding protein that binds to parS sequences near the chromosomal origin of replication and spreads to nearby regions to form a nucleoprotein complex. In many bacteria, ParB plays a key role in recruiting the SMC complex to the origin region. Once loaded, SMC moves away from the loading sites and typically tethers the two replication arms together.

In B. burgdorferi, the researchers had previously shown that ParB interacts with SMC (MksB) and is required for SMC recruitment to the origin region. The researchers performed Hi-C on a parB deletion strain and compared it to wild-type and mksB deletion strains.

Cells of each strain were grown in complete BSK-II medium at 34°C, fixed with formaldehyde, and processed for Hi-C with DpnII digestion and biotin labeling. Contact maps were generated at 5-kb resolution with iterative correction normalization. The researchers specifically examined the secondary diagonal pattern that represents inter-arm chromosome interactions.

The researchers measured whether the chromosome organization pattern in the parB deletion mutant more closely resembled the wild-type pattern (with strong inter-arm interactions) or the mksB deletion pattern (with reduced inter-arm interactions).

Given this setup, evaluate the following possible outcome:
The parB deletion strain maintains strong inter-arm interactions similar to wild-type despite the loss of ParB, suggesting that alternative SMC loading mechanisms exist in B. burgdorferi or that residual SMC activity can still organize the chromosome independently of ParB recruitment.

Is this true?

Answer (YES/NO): NO